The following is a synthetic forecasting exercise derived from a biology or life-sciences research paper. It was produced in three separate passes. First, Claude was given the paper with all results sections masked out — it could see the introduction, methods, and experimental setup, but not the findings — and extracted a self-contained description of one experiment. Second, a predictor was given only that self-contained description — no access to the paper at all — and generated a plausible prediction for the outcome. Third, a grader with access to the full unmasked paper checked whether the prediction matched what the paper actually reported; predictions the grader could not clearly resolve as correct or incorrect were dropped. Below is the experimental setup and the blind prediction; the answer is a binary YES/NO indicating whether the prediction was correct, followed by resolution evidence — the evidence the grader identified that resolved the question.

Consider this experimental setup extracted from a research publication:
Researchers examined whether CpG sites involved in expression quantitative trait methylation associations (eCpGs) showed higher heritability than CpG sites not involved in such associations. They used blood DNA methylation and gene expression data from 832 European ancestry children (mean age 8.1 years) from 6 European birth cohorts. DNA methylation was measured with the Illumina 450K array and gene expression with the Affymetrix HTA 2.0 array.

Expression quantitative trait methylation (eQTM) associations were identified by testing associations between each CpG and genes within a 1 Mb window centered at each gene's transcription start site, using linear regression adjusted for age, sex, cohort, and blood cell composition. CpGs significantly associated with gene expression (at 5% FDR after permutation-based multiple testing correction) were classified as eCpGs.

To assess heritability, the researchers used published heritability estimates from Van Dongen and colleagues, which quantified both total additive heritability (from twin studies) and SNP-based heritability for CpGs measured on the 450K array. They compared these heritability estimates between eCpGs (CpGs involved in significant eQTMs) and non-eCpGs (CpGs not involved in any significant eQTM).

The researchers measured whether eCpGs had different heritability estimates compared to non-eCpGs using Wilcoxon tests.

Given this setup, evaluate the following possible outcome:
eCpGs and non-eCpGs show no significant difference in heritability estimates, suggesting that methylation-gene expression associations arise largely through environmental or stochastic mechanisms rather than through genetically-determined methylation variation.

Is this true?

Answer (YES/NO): NO